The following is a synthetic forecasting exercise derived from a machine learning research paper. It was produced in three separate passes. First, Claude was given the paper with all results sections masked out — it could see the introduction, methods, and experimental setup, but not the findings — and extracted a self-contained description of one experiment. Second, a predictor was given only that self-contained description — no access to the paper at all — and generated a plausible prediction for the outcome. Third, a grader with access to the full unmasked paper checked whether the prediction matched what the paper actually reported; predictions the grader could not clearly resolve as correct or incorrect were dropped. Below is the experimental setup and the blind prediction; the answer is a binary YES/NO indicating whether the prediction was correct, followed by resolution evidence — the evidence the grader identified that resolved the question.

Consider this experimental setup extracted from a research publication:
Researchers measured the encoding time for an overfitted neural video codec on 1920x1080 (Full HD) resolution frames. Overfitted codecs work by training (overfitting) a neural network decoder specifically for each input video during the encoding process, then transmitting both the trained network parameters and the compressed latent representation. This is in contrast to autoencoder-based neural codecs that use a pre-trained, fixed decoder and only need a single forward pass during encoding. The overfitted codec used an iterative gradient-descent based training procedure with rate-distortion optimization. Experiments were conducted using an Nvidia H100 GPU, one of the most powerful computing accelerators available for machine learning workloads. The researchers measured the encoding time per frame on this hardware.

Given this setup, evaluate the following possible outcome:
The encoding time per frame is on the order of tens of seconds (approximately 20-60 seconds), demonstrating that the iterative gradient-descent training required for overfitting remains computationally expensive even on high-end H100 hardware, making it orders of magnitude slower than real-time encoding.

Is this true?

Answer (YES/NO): NO